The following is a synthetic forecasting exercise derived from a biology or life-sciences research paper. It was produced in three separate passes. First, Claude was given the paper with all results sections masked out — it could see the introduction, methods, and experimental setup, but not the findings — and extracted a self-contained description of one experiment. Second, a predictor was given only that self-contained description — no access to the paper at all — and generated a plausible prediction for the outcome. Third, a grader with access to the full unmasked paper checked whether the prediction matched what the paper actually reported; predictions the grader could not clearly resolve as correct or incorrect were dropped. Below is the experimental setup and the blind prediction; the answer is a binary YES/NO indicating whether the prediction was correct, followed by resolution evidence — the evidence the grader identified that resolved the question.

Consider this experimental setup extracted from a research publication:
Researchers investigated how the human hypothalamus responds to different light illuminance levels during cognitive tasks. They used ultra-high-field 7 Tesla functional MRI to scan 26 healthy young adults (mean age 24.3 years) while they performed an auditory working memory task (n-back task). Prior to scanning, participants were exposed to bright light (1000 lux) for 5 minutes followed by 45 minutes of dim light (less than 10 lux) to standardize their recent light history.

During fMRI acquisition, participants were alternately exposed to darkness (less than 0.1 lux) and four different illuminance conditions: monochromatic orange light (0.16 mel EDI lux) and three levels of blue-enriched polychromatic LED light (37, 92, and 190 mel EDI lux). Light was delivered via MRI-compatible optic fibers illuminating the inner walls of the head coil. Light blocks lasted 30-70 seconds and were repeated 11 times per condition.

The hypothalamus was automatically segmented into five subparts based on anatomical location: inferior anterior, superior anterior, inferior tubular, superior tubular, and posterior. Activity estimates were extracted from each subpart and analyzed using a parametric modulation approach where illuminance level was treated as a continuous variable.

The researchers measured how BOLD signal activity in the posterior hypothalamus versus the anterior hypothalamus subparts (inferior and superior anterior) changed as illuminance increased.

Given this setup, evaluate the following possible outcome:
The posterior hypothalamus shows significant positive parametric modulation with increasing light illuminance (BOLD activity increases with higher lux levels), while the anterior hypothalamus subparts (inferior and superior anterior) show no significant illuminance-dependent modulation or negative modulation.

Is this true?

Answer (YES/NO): YES